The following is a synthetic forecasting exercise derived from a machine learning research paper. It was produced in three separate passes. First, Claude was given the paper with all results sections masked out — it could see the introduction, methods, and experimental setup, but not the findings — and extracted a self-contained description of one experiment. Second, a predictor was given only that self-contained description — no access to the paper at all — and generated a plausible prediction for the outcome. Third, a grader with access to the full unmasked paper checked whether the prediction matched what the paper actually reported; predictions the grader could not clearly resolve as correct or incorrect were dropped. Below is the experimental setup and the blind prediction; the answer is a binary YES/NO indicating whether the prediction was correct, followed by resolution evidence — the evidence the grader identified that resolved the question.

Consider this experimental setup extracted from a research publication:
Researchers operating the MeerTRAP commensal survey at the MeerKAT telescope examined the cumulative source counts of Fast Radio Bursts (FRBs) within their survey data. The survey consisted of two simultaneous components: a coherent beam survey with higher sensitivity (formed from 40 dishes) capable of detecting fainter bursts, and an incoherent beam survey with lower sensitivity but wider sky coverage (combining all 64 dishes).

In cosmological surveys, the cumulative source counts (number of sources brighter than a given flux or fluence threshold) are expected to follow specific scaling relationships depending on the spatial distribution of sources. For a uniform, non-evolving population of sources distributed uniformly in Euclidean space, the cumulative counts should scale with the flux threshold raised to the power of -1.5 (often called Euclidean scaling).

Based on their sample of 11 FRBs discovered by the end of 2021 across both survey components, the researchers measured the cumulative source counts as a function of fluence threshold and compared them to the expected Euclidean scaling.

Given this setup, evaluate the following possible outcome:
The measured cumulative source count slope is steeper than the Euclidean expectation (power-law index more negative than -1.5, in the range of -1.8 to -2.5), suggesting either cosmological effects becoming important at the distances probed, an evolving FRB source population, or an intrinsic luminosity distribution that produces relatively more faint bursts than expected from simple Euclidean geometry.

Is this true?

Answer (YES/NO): NO